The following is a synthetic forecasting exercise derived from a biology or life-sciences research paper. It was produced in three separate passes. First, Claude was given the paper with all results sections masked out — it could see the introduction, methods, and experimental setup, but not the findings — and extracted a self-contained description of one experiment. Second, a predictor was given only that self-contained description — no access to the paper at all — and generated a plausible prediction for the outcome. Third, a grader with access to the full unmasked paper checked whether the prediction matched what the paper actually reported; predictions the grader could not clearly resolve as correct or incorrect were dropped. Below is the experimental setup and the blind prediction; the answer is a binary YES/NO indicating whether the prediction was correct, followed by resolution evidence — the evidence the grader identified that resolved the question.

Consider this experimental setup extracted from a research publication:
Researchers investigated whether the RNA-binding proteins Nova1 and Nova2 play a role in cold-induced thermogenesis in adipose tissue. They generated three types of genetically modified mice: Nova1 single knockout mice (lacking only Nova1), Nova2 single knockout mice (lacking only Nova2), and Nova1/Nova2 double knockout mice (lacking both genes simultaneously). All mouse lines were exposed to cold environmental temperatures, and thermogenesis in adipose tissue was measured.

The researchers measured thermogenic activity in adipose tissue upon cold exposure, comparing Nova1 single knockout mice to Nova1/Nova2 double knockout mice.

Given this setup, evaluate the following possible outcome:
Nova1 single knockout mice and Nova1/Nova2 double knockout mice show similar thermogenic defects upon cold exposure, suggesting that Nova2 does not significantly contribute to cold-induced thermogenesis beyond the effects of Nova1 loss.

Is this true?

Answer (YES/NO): NO